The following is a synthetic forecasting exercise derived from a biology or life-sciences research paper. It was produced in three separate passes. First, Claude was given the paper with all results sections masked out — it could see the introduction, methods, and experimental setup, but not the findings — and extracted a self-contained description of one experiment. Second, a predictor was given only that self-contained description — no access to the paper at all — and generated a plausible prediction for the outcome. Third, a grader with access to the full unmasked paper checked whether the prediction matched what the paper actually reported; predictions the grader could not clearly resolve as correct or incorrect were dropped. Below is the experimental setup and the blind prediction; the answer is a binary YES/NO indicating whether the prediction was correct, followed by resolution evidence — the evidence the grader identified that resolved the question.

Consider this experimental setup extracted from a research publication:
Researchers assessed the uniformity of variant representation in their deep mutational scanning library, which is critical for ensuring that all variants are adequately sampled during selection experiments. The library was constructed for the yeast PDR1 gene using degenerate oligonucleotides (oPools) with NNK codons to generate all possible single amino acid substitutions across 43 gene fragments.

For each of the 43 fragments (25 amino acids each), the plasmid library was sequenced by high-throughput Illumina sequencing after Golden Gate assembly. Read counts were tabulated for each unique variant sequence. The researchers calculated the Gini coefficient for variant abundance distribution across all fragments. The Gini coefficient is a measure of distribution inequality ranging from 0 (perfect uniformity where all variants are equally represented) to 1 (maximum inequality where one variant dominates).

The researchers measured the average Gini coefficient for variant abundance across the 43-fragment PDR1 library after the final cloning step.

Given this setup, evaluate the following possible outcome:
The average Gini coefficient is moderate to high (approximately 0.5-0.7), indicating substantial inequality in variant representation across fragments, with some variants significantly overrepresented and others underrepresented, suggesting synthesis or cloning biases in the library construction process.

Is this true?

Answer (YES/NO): NO